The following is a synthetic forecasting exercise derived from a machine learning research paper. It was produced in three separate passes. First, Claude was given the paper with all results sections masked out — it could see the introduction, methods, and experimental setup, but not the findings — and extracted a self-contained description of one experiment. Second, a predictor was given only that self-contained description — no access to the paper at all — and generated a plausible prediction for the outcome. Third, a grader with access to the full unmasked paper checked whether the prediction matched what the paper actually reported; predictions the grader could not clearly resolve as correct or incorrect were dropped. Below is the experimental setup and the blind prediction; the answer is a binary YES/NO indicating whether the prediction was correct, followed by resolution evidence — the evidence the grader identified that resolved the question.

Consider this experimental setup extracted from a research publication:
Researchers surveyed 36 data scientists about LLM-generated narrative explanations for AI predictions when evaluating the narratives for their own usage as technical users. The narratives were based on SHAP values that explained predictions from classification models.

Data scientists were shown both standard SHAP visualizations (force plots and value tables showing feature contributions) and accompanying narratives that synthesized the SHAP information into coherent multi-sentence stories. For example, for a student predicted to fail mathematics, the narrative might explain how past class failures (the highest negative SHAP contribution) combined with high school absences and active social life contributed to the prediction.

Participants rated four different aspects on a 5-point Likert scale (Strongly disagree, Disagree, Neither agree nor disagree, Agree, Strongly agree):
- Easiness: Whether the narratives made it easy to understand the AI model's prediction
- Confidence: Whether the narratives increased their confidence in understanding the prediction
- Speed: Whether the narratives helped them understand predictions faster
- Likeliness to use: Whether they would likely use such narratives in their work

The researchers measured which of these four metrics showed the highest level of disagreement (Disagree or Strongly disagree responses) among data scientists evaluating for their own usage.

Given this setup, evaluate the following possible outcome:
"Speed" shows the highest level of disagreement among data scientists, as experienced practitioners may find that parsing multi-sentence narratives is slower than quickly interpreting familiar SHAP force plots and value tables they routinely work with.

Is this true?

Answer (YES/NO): NO